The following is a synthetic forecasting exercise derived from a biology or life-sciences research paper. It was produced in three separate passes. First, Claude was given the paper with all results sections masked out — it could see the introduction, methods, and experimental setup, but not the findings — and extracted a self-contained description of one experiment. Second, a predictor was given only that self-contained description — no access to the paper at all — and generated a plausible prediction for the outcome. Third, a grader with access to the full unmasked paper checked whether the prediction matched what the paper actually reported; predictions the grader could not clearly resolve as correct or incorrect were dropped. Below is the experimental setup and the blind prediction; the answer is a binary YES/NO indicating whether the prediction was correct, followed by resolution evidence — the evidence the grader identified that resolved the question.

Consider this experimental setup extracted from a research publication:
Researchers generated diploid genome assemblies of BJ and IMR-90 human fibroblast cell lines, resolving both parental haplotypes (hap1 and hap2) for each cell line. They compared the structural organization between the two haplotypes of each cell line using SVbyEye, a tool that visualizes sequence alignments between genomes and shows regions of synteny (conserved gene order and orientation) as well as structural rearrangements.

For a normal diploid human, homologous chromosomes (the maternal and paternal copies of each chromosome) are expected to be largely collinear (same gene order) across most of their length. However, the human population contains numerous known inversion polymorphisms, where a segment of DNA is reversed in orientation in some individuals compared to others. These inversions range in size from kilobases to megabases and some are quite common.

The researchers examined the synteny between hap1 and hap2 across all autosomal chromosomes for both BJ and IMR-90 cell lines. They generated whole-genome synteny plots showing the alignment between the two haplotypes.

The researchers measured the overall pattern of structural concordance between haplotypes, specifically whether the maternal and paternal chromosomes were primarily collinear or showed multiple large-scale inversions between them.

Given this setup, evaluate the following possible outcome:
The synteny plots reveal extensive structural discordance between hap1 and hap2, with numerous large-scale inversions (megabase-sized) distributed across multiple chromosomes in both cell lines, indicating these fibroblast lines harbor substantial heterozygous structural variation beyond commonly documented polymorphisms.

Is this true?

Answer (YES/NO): NO